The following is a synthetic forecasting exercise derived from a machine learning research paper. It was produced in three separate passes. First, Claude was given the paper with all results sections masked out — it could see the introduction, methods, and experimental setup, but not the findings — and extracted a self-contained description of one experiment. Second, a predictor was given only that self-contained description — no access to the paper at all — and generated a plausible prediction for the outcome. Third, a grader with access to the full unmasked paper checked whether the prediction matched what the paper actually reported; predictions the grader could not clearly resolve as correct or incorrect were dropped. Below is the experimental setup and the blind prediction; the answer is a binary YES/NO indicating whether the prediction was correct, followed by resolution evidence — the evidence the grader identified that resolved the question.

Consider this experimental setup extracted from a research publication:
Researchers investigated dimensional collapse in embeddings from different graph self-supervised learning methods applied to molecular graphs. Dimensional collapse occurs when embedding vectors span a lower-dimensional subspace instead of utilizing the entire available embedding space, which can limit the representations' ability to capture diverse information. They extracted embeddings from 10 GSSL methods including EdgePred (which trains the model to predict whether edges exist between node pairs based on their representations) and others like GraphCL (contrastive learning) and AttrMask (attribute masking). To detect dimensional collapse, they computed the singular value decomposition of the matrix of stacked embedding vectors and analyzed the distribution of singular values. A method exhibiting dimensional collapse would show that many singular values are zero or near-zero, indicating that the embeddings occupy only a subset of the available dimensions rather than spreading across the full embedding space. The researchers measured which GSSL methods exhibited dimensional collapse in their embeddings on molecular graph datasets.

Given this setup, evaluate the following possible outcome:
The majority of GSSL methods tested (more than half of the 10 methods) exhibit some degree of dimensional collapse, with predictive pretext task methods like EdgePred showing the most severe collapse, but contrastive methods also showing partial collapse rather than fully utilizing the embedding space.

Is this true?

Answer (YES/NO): NO